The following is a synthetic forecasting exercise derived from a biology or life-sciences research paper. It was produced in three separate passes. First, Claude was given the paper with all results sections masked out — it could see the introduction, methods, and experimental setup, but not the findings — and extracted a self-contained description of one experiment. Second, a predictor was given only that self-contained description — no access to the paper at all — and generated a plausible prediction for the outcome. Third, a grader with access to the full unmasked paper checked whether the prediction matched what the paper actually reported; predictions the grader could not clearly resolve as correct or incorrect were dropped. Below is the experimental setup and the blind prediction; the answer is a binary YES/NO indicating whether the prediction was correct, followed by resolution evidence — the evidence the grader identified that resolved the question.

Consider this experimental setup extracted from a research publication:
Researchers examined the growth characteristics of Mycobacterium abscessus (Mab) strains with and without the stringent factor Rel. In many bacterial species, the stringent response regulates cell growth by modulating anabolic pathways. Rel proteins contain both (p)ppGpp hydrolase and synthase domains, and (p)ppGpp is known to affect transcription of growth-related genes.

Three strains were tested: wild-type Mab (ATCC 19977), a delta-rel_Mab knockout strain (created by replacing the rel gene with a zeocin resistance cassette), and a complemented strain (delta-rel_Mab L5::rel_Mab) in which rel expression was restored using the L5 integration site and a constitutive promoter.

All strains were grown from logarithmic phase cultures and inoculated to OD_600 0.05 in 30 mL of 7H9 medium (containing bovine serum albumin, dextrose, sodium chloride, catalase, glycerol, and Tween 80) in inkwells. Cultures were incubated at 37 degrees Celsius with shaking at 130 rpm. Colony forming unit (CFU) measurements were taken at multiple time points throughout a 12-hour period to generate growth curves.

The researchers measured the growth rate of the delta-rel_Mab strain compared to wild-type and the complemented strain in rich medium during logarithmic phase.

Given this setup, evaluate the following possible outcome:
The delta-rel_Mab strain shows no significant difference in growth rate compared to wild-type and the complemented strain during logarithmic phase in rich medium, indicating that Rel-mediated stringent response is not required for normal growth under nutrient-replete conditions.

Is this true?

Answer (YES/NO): NO